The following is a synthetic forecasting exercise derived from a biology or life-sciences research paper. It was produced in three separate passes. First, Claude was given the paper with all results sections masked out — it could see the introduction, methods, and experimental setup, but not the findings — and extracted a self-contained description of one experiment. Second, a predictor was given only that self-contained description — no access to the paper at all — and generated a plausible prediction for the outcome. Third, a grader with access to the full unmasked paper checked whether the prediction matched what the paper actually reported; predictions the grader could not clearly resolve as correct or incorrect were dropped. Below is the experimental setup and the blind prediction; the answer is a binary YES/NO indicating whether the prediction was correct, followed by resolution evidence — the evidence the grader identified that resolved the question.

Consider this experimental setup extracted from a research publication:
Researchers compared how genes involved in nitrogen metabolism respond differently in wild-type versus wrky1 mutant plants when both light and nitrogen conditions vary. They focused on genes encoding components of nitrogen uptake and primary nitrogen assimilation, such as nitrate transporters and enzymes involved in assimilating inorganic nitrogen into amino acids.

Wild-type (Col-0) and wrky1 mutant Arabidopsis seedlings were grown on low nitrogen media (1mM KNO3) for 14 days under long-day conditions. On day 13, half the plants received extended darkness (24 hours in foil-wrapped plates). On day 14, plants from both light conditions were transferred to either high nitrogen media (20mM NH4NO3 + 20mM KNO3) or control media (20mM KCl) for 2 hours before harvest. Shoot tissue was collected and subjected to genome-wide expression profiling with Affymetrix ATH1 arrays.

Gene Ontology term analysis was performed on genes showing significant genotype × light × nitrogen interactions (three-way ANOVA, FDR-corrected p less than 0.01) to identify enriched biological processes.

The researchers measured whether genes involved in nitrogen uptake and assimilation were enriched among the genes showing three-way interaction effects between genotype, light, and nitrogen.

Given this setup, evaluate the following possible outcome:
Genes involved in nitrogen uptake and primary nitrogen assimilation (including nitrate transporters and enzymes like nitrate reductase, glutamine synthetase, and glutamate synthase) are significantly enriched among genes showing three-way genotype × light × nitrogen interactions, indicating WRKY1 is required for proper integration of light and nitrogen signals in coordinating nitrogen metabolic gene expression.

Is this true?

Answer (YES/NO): YES